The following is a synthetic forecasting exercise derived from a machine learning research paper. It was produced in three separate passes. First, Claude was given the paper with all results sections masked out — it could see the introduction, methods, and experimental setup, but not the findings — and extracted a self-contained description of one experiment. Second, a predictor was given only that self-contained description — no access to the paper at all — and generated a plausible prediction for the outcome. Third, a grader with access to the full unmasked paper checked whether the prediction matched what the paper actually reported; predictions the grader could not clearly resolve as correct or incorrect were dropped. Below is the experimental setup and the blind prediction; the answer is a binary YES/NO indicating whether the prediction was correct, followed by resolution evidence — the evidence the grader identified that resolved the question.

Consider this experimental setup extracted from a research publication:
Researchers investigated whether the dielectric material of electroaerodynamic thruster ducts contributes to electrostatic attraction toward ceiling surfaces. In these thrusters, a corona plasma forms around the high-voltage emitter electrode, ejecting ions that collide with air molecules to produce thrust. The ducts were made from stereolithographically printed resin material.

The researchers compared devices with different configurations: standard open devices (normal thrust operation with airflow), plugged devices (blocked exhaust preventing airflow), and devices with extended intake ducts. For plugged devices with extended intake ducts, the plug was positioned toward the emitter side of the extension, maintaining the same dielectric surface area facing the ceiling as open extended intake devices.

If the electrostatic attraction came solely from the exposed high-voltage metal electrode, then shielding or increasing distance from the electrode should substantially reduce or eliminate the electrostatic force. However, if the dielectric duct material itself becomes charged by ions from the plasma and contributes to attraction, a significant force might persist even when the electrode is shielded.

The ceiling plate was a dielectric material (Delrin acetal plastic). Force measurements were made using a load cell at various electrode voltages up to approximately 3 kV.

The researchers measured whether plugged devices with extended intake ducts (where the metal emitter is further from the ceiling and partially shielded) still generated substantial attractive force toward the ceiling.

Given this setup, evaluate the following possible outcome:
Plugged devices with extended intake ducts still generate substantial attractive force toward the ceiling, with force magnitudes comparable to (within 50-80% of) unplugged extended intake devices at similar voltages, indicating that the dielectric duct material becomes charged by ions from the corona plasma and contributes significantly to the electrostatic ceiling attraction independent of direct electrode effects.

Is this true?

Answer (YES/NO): NO